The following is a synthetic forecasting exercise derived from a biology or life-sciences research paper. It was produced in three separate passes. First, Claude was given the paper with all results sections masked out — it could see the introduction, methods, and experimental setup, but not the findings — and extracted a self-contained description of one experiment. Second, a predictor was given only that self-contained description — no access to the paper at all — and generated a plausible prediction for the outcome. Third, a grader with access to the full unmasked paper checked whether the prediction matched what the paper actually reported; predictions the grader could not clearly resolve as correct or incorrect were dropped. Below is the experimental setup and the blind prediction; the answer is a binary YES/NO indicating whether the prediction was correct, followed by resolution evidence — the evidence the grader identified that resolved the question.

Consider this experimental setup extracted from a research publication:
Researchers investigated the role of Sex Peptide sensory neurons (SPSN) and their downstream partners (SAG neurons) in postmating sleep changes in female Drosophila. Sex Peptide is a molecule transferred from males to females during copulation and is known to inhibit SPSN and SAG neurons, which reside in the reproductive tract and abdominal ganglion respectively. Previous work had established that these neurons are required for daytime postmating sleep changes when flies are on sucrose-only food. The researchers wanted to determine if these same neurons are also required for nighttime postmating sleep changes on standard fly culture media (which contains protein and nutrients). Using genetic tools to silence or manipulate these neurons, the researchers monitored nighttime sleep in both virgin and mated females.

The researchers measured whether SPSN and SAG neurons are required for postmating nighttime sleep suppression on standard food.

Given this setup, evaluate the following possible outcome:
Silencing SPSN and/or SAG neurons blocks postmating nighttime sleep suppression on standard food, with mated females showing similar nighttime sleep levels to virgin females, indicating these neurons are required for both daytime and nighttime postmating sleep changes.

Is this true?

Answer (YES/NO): YES